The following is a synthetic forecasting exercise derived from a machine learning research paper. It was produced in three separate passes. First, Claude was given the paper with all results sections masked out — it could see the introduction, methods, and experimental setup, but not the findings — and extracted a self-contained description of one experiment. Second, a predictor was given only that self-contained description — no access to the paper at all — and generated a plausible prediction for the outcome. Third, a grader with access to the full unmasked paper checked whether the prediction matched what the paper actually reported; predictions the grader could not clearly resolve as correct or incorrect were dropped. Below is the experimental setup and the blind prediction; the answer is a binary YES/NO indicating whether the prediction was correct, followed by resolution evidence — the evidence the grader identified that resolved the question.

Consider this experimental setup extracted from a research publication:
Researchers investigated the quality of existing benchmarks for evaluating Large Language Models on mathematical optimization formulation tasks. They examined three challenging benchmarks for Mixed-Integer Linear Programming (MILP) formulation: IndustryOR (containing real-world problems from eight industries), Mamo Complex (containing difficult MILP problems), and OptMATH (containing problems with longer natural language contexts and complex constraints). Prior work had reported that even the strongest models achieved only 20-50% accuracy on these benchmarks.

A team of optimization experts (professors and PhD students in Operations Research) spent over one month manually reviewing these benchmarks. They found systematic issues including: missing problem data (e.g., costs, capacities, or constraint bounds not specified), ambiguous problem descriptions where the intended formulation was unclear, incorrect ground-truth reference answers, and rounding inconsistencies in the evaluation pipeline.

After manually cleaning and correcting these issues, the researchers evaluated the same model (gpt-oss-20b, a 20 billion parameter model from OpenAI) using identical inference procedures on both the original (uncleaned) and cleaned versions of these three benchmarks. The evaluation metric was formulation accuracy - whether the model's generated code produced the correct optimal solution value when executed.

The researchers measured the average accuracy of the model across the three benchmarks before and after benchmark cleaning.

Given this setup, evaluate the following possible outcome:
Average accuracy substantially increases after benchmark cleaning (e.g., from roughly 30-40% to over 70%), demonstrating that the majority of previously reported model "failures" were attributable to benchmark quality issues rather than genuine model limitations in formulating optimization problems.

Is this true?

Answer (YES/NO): NO